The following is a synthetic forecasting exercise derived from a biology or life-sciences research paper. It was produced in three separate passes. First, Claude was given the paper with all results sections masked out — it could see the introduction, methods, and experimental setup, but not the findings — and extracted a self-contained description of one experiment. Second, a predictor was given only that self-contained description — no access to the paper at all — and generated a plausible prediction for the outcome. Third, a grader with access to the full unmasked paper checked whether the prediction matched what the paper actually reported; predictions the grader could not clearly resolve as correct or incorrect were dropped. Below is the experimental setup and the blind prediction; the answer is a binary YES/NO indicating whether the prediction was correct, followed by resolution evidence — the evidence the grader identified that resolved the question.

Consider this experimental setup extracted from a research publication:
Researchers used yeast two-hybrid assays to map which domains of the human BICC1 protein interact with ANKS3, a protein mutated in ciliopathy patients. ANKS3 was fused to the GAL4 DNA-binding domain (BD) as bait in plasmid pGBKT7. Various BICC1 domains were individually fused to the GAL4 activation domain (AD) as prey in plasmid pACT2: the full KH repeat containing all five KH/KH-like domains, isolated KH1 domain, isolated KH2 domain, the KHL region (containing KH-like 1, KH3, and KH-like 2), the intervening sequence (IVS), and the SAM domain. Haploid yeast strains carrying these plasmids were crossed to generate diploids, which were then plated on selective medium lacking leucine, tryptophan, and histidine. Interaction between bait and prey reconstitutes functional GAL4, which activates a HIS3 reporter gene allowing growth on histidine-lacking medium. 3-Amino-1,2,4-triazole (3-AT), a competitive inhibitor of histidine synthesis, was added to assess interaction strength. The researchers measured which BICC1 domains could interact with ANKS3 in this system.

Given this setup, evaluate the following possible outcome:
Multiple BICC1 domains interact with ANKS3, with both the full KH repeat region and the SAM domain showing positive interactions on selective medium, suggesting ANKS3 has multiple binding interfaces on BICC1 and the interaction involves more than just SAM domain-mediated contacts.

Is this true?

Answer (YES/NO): YES